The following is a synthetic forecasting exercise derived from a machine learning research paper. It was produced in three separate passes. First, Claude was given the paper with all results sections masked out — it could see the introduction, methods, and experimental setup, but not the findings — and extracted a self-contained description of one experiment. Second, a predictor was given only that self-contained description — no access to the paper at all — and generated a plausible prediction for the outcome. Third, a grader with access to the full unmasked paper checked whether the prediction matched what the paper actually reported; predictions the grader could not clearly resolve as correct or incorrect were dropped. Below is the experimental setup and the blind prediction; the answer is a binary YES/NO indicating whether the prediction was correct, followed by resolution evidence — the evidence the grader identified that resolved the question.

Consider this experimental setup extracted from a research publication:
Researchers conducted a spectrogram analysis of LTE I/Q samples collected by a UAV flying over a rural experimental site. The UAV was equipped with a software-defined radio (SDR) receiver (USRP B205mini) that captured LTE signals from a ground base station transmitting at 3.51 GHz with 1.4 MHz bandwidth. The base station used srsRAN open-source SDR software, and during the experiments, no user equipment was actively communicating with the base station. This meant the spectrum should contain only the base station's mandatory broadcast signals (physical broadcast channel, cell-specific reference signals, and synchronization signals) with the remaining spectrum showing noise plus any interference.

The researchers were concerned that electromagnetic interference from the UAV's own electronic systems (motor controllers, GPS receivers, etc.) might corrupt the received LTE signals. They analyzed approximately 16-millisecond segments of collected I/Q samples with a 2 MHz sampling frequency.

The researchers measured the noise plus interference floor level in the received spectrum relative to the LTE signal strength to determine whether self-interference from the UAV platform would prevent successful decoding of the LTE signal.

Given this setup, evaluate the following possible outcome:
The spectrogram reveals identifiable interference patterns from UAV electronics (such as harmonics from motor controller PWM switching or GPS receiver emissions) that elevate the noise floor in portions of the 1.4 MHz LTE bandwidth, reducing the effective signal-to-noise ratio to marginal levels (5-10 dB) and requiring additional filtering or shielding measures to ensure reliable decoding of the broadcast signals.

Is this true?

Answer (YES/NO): NO